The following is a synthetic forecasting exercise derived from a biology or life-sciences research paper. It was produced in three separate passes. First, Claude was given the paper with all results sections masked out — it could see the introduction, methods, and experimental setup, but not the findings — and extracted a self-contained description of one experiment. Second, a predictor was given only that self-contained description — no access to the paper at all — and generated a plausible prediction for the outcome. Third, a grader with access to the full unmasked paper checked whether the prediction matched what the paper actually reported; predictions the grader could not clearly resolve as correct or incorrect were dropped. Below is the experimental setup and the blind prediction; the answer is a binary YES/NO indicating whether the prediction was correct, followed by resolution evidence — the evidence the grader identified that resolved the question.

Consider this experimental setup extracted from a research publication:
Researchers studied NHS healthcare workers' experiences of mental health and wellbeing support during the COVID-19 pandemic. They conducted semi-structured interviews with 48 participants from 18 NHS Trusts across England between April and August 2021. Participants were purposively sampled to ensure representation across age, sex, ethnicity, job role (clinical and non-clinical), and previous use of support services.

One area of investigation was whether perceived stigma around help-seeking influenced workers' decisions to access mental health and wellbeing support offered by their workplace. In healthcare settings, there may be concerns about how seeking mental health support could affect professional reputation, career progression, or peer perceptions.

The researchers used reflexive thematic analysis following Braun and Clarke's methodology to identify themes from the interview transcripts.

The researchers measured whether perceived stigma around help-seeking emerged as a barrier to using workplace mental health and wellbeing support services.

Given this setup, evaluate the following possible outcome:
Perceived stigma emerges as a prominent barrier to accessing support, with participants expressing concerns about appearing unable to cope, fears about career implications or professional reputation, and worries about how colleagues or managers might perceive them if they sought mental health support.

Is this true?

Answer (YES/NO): YES